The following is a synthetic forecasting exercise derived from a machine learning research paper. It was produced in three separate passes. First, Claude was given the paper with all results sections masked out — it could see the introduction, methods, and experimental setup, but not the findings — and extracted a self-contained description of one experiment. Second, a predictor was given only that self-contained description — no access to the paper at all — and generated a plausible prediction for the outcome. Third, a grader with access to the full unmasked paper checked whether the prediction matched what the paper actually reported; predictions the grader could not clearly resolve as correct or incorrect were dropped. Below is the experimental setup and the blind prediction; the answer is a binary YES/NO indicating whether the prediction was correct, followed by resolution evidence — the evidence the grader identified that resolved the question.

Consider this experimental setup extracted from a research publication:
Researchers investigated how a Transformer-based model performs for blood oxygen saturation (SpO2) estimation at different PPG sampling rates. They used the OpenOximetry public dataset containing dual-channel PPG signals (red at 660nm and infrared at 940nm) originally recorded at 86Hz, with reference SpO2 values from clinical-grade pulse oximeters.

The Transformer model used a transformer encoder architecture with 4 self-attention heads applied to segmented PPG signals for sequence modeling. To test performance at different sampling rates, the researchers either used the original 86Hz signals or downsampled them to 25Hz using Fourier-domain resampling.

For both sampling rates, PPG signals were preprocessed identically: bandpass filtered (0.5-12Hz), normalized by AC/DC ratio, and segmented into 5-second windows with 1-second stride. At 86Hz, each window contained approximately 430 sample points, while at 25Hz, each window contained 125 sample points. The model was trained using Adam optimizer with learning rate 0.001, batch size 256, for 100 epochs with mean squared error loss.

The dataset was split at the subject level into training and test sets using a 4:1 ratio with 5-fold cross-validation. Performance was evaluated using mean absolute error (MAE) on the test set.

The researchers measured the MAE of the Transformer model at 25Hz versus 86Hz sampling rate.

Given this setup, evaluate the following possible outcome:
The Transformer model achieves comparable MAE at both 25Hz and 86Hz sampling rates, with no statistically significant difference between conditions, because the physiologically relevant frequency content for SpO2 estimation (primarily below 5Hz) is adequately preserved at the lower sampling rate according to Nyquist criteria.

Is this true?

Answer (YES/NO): NO